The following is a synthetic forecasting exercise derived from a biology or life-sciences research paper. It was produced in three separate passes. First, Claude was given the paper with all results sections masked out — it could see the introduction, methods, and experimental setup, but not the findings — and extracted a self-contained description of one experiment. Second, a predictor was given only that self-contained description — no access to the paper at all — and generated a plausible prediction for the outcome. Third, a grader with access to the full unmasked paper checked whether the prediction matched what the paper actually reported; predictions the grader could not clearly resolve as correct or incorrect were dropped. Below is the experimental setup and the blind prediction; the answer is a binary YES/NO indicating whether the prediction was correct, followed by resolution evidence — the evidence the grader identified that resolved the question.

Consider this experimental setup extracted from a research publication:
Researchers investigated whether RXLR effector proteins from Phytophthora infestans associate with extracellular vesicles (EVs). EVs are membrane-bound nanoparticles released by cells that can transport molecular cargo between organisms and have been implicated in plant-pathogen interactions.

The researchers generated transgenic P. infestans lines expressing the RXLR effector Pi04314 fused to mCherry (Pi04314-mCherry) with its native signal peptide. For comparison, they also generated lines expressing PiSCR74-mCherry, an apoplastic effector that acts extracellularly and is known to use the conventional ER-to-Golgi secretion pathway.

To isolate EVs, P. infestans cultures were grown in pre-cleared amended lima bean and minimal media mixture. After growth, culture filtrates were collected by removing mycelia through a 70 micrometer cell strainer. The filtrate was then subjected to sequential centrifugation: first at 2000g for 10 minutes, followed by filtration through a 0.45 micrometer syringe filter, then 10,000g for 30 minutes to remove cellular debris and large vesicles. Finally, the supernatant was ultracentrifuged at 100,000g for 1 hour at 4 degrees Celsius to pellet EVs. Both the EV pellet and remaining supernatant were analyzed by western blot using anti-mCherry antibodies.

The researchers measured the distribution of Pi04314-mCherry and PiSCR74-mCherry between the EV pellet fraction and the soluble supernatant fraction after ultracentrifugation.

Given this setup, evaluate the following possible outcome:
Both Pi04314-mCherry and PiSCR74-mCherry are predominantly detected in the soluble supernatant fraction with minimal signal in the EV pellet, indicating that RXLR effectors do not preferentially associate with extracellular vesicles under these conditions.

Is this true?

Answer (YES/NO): NO